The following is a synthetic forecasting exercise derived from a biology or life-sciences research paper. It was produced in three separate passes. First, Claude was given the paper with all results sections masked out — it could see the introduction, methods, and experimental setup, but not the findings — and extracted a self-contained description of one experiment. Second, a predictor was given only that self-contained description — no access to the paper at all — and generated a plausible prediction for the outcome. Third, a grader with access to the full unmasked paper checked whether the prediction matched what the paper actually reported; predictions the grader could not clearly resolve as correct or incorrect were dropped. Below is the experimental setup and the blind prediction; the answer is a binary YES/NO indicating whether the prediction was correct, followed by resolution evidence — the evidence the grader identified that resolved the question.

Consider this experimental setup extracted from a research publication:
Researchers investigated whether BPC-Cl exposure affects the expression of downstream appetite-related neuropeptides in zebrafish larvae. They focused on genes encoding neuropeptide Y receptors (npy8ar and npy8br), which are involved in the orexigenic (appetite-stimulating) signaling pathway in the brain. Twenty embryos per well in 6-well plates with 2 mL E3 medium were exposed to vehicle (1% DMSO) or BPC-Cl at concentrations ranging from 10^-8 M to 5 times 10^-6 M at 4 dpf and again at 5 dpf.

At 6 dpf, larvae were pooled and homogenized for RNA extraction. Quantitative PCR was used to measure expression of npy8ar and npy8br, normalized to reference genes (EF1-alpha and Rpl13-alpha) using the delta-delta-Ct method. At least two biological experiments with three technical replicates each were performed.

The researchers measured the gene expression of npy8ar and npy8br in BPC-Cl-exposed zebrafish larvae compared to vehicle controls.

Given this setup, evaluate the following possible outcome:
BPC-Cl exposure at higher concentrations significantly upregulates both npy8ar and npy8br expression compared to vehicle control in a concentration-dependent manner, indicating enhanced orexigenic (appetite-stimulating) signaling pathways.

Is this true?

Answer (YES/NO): NO